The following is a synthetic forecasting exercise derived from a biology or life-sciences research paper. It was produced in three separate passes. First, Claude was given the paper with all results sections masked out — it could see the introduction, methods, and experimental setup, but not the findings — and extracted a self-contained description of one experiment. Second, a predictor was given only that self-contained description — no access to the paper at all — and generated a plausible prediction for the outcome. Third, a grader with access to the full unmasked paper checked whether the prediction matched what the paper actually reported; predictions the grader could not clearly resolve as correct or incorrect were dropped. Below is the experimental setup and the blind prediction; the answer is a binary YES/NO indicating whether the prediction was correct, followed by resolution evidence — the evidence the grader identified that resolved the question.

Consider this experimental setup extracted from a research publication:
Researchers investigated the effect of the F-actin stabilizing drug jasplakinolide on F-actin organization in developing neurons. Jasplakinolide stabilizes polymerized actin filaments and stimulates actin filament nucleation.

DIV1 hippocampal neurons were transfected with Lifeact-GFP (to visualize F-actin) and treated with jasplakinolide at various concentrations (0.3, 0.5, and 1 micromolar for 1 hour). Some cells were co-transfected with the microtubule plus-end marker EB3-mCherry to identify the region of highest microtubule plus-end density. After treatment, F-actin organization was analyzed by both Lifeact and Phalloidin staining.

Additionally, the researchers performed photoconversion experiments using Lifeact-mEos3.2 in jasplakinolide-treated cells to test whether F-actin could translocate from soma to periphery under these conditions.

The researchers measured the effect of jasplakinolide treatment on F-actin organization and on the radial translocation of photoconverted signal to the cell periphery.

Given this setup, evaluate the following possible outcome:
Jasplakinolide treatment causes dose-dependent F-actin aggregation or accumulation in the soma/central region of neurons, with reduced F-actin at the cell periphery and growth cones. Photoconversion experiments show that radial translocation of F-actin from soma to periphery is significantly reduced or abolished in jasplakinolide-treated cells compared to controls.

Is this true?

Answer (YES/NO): NO